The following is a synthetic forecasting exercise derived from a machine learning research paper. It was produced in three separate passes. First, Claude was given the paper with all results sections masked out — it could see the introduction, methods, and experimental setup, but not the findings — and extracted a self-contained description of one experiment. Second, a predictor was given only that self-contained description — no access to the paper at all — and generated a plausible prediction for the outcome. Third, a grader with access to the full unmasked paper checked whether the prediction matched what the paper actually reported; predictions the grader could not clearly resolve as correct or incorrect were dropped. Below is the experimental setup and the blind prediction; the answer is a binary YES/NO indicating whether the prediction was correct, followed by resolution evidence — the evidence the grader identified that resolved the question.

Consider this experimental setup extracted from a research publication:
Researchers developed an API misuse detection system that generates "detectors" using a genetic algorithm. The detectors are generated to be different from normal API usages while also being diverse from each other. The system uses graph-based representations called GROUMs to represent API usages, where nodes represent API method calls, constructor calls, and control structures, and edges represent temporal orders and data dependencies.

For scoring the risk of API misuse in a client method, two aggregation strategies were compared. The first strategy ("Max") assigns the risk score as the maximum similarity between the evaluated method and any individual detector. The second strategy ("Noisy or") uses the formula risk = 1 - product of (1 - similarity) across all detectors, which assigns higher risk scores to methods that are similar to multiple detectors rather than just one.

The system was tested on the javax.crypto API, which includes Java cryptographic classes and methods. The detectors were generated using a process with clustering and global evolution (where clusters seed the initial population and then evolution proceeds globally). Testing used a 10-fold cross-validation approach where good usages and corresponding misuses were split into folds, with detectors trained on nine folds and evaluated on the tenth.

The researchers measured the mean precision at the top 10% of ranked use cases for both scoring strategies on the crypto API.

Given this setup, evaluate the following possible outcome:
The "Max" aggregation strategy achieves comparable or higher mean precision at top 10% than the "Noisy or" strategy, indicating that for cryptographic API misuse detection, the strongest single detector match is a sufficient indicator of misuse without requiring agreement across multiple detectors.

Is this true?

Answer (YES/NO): NO